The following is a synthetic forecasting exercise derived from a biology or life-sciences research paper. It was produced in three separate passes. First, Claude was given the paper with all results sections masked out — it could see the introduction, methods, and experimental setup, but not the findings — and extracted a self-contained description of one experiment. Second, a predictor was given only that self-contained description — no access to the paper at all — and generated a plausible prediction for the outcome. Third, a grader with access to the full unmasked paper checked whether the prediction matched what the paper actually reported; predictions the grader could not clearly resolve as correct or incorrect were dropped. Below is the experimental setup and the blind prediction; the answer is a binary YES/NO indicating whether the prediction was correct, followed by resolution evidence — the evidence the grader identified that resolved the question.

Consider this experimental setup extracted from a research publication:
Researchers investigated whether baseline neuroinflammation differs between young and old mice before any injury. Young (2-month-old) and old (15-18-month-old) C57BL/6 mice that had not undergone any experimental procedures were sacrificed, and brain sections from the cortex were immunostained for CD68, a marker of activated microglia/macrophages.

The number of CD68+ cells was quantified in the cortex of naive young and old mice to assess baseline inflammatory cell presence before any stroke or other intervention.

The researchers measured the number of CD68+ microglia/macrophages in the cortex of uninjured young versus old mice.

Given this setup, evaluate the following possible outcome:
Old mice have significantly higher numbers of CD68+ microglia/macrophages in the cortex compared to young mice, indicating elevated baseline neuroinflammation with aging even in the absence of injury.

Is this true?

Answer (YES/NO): YES